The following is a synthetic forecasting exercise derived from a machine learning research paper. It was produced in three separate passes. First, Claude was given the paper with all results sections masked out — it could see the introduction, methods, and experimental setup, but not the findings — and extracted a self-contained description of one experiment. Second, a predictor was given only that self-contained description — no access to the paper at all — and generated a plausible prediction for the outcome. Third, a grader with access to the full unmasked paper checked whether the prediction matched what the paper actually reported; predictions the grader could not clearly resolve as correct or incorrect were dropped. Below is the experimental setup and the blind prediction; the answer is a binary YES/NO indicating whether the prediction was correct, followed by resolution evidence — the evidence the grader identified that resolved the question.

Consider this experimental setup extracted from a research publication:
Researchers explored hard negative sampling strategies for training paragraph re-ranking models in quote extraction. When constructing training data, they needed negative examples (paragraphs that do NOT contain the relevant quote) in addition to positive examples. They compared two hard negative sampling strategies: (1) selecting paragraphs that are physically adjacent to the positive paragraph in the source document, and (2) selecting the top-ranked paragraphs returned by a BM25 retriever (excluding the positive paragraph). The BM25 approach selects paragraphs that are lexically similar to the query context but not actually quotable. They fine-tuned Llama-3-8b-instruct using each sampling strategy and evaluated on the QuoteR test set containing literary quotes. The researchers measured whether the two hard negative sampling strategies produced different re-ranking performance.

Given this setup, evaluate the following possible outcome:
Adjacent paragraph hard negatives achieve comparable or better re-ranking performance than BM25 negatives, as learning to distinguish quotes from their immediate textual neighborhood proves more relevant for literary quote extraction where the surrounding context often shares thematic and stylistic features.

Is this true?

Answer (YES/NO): YES